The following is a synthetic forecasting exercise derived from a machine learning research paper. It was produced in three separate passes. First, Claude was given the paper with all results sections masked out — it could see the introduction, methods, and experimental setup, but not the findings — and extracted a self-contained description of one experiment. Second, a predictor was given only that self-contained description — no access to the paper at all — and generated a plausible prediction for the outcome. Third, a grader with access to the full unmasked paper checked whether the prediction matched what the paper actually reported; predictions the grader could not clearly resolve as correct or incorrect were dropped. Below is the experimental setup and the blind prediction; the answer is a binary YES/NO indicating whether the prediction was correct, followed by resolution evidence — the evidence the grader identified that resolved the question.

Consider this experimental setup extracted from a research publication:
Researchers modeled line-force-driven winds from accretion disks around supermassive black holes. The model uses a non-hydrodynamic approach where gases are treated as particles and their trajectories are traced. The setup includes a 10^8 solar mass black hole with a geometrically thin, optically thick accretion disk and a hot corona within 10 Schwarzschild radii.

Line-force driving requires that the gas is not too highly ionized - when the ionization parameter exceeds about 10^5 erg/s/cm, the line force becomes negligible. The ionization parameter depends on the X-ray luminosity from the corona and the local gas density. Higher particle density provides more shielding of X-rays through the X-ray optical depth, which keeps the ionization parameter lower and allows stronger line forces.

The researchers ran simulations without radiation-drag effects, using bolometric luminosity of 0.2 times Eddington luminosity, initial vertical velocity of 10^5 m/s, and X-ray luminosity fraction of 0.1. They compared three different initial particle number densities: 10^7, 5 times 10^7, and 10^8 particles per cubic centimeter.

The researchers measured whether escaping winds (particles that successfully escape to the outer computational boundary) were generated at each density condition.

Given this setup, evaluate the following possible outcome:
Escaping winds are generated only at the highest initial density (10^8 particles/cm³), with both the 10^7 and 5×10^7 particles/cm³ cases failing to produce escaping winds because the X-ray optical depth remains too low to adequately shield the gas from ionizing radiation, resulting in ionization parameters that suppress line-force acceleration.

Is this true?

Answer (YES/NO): NO